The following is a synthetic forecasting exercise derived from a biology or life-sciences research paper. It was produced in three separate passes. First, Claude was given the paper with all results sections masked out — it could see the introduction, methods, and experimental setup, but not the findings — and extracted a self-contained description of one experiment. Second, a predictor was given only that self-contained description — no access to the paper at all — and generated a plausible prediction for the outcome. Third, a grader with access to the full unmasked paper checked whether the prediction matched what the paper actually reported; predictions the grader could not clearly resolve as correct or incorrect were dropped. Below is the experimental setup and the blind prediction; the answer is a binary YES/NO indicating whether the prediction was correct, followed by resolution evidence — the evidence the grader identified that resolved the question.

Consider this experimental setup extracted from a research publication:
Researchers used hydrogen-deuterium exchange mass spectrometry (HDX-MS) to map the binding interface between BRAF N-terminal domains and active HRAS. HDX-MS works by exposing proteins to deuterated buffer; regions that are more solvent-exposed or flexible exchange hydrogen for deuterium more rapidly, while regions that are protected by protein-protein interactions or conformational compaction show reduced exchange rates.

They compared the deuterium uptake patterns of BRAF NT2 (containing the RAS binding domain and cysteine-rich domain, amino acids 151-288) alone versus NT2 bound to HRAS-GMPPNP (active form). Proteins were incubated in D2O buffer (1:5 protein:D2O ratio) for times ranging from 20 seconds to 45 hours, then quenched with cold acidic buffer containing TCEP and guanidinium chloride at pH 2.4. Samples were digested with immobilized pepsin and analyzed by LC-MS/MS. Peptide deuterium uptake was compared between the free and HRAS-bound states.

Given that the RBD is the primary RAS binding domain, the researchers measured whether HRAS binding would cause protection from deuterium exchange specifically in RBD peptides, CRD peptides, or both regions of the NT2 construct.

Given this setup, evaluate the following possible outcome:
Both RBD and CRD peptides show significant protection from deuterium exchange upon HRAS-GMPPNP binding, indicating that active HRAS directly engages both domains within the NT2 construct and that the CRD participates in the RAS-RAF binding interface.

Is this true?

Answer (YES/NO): NO